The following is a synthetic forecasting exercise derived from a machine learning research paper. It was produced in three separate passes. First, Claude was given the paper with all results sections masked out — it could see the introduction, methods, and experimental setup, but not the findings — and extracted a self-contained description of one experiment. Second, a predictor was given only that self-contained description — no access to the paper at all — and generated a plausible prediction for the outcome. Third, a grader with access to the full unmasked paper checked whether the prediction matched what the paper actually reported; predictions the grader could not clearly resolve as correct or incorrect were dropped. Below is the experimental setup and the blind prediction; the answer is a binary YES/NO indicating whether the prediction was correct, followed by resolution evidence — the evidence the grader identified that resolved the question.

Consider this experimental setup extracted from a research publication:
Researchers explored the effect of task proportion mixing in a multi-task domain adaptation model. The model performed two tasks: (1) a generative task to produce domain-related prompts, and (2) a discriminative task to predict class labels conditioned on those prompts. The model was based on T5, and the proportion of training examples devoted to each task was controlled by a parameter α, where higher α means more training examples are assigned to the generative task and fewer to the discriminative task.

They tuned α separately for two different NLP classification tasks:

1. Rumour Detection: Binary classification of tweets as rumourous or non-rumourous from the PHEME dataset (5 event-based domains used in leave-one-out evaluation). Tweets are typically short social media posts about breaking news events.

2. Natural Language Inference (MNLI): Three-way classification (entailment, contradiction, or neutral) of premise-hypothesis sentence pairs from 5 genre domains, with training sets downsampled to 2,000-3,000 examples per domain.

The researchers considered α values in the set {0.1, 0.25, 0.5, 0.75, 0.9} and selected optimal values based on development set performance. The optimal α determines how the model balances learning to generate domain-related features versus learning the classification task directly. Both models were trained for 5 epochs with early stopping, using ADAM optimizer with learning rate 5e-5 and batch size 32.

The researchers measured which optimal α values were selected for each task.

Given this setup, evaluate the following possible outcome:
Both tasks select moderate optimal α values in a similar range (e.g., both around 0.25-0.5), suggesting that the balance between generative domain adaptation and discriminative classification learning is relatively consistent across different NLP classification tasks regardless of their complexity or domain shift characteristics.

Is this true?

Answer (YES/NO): NO